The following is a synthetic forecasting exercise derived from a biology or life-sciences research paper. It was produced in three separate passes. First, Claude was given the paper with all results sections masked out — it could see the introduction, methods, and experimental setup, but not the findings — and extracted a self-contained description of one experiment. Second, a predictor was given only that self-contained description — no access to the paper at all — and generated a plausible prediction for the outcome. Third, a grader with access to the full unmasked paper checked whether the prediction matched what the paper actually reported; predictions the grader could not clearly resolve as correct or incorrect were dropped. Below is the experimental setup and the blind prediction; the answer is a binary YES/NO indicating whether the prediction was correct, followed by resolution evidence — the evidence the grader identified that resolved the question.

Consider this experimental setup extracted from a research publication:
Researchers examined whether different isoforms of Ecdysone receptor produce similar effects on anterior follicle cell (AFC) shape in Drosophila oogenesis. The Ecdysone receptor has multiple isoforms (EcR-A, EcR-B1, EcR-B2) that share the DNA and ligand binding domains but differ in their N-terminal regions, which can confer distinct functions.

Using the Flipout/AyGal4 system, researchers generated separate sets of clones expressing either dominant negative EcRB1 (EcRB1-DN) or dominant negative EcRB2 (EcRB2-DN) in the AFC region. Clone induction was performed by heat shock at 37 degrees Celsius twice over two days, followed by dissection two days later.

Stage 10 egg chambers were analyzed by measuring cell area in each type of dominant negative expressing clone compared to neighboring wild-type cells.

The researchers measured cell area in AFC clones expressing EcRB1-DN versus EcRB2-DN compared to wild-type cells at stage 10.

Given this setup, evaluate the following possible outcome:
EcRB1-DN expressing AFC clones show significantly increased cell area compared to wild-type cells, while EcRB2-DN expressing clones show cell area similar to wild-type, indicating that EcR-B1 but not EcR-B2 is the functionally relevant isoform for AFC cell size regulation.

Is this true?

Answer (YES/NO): NO